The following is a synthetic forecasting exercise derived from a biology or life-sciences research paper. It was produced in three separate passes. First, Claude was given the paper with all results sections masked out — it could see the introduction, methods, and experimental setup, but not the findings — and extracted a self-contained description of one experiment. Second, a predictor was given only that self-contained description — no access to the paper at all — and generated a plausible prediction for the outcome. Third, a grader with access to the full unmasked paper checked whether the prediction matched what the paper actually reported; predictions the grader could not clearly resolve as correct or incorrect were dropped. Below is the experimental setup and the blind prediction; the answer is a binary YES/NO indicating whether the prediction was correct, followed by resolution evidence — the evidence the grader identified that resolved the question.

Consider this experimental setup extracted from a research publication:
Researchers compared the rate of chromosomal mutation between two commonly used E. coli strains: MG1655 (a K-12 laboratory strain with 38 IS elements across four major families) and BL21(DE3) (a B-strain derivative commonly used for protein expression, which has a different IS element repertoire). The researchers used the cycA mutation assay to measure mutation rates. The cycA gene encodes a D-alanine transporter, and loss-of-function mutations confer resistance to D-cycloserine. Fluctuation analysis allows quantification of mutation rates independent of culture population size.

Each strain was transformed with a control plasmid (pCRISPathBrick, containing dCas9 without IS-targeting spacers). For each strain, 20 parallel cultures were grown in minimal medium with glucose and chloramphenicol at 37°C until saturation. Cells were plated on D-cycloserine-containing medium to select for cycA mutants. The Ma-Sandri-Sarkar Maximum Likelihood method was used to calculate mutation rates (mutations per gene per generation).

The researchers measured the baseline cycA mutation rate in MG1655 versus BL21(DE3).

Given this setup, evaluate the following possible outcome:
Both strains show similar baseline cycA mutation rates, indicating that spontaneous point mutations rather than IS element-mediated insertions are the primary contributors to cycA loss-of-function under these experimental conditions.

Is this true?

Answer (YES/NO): NO